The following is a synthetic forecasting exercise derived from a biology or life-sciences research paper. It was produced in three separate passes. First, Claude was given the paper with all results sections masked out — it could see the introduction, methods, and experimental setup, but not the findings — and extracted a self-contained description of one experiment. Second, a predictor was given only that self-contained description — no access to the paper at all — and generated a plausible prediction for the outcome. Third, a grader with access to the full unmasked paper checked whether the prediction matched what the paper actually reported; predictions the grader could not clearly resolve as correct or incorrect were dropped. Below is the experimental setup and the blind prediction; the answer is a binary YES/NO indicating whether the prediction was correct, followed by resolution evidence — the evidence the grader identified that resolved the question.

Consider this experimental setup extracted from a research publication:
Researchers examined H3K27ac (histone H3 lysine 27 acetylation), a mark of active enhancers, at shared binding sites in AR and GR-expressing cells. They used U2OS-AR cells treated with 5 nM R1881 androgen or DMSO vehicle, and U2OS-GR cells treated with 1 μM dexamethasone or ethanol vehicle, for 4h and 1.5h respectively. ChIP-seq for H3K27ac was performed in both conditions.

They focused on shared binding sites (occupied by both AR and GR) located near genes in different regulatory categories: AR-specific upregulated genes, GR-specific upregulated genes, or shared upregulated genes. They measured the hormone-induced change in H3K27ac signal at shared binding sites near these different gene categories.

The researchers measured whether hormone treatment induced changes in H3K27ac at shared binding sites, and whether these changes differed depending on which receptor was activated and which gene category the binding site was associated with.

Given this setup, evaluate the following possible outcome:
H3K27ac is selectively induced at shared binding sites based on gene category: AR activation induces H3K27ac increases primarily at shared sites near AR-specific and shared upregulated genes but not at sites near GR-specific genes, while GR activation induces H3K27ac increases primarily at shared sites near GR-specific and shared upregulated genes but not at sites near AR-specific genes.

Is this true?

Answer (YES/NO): NO